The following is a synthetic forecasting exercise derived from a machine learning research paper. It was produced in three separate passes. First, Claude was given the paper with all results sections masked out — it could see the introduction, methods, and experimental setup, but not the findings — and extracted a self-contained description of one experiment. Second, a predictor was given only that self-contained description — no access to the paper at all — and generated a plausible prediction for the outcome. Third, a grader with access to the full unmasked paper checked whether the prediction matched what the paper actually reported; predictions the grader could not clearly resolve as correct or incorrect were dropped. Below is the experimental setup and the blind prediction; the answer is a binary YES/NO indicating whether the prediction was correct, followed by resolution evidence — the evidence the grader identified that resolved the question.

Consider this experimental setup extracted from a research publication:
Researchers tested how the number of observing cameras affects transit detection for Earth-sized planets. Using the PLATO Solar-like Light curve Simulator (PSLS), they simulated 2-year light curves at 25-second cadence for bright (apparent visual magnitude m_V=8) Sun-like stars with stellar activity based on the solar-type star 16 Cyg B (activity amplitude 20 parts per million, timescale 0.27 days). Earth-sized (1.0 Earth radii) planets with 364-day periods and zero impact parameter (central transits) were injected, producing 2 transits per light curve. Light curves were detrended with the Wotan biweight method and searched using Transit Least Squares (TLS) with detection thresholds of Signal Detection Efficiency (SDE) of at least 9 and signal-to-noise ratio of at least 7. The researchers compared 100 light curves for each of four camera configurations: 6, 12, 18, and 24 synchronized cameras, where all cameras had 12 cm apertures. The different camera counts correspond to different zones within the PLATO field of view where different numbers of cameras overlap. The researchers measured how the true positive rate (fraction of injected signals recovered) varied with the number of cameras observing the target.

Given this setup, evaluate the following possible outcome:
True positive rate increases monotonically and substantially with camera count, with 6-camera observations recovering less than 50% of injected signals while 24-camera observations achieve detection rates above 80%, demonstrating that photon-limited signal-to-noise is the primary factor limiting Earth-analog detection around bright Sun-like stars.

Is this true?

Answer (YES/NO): NO